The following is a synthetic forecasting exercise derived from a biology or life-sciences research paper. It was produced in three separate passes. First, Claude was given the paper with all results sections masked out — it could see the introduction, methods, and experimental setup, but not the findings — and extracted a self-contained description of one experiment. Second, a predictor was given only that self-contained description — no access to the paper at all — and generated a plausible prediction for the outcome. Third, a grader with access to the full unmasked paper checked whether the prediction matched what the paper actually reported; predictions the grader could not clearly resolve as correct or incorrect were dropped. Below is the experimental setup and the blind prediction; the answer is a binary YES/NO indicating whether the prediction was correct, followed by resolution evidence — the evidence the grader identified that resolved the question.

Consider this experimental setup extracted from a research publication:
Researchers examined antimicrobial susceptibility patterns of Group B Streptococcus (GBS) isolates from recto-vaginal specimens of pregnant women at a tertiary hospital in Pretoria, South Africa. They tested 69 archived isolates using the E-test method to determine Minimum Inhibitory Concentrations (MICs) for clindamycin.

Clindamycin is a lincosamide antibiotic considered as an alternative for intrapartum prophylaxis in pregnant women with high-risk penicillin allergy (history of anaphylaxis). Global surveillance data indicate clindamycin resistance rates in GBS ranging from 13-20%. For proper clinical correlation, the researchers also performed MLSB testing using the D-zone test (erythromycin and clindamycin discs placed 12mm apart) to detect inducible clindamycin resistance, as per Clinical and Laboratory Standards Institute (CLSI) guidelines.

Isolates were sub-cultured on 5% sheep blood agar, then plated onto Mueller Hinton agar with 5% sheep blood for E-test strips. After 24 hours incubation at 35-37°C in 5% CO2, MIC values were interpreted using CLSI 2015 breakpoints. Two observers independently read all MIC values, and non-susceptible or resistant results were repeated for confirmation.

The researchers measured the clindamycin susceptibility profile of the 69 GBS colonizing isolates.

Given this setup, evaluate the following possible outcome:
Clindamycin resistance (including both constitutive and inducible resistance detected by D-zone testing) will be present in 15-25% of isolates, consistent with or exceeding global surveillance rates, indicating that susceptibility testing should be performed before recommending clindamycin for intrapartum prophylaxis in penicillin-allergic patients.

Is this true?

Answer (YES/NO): NO